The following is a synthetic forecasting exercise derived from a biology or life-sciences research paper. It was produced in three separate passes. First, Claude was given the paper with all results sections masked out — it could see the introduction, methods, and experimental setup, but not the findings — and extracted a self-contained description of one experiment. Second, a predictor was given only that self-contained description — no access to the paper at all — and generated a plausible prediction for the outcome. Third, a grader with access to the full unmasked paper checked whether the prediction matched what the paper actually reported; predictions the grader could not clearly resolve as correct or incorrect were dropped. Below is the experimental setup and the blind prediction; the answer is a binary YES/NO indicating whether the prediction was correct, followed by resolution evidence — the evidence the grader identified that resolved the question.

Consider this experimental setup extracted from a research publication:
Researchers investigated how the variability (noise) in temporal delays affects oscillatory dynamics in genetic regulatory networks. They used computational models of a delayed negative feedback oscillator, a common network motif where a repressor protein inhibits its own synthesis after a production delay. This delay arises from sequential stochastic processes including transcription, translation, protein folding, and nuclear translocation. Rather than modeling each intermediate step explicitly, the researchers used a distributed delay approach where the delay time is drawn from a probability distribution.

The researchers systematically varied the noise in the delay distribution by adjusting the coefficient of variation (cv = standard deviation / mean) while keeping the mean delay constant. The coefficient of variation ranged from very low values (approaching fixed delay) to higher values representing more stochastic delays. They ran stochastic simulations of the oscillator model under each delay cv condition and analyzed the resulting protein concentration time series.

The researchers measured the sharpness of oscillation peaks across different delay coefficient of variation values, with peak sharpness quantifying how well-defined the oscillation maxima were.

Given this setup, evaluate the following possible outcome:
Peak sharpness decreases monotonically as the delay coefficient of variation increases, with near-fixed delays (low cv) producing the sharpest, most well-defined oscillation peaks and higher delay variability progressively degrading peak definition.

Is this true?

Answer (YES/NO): NO